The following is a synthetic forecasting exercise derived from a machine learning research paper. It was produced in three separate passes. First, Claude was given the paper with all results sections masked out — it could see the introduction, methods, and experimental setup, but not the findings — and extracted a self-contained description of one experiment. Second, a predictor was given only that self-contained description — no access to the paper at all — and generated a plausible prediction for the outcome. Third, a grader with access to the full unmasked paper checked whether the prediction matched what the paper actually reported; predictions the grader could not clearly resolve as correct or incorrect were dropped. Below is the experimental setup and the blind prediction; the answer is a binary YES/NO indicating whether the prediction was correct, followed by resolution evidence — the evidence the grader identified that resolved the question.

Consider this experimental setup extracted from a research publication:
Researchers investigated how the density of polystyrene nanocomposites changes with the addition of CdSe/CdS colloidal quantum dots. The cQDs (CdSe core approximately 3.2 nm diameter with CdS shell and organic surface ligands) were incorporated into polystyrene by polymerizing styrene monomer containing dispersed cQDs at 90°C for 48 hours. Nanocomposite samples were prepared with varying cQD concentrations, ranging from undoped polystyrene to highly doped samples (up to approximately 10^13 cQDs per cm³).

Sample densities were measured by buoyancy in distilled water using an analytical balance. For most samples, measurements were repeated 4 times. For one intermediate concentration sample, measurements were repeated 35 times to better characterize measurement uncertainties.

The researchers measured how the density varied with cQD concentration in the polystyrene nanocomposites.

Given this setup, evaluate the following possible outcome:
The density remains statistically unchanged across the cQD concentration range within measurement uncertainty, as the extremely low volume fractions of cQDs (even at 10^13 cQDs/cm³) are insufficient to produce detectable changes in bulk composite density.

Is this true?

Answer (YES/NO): YES